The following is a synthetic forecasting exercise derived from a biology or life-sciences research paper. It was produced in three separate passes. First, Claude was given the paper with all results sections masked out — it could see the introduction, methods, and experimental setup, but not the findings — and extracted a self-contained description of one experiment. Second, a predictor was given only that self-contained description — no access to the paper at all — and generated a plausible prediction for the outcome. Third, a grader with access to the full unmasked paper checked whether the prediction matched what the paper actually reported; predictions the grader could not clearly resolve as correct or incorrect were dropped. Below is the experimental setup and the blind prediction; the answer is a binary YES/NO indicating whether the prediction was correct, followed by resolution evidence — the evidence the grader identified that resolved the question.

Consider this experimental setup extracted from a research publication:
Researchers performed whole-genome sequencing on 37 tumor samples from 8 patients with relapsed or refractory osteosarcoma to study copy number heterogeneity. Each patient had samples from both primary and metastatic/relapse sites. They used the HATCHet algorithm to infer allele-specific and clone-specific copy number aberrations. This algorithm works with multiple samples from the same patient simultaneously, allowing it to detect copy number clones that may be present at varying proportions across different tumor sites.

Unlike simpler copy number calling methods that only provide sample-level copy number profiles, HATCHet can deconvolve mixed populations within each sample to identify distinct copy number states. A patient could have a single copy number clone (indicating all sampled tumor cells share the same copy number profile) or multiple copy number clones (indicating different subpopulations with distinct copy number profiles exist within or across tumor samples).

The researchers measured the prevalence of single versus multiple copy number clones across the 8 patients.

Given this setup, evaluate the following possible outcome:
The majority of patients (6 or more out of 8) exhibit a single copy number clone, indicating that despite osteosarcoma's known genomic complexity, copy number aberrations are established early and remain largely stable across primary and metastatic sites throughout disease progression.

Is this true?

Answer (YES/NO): NO